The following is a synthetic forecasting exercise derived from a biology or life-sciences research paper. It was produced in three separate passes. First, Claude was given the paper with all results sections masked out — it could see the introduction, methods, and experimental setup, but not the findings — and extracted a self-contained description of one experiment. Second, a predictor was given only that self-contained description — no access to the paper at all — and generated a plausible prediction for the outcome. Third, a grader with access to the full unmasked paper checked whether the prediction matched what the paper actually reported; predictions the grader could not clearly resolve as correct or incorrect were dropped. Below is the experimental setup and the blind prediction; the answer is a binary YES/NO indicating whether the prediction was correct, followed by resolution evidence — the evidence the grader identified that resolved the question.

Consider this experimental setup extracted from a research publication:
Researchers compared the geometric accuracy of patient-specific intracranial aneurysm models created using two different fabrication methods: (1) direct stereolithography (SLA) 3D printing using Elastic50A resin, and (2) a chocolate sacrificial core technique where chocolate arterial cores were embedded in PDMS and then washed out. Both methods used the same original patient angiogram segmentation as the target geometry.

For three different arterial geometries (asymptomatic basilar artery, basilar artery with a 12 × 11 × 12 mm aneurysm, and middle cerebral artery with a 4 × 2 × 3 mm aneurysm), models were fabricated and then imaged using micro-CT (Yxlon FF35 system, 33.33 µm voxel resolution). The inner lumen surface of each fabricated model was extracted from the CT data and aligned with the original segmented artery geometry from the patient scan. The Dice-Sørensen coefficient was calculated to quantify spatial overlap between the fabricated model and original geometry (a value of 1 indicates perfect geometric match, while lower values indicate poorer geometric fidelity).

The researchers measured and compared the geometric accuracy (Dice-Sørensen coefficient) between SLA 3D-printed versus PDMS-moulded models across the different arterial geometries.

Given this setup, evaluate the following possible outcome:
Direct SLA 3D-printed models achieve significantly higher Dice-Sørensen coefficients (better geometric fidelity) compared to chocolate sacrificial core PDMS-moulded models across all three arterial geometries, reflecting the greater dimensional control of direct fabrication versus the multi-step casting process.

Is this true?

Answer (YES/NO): NO